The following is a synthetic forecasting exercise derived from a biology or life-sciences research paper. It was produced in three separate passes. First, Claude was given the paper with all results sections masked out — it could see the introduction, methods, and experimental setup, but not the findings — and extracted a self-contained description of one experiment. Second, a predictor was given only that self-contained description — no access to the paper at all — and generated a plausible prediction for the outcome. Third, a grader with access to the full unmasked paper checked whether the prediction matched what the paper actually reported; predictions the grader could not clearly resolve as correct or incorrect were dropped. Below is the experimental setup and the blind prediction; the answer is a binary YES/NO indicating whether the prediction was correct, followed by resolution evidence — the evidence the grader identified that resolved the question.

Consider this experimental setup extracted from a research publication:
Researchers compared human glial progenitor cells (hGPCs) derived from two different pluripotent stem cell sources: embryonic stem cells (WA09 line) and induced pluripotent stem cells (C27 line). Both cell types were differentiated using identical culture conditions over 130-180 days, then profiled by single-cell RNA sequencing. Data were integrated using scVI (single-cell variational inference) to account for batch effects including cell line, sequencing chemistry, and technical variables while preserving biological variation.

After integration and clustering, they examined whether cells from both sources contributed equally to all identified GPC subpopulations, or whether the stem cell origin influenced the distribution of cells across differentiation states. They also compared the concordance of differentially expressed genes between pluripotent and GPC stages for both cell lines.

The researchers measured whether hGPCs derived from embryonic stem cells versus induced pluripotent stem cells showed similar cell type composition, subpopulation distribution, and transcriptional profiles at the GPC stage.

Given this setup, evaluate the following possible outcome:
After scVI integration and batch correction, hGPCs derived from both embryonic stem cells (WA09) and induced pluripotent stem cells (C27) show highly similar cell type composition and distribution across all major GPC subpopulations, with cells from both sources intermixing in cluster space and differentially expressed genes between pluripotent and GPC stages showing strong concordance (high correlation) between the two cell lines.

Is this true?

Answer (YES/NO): YES